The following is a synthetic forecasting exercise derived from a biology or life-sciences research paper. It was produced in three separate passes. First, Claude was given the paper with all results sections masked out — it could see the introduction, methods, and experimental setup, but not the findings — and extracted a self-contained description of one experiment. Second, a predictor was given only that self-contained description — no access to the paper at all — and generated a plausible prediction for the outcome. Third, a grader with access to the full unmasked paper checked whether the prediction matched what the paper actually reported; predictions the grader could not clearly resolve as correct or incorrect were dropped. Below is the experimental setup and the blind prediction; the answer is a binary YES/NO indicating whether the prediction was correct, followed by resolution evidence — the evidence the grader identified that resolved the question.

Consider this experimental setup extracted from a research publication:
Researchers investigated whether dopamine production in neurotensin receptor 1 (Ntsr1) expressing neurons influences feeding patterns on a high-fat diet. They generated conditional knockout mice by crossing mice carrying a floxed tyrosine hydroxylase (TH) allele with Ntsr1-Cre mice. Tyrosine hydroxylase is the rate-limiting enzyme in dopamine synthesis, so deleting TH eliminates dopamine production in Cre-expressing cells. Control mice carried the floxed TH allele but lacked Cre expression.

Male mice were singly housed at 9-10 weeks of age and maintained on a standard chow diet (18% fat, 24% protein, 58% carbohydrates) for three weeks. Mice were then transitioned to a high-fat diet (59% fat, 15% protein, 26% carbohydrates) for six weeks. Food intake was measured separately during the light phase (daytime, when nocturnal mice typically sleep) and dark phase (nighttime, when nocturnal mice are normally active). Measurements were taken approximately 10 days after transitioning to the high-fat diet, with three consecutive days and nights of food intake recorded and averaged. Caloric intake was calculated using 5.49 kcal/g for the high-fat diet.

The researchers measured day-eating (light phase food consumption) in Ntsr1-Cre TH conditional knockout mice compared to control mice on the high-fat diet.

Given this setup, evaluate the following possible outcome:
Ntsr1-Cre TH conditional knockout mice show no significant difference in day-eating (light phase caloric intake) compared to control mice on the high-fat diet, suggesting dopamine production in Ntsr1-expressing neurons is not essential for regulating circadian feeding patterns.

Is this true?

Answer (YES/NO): NO